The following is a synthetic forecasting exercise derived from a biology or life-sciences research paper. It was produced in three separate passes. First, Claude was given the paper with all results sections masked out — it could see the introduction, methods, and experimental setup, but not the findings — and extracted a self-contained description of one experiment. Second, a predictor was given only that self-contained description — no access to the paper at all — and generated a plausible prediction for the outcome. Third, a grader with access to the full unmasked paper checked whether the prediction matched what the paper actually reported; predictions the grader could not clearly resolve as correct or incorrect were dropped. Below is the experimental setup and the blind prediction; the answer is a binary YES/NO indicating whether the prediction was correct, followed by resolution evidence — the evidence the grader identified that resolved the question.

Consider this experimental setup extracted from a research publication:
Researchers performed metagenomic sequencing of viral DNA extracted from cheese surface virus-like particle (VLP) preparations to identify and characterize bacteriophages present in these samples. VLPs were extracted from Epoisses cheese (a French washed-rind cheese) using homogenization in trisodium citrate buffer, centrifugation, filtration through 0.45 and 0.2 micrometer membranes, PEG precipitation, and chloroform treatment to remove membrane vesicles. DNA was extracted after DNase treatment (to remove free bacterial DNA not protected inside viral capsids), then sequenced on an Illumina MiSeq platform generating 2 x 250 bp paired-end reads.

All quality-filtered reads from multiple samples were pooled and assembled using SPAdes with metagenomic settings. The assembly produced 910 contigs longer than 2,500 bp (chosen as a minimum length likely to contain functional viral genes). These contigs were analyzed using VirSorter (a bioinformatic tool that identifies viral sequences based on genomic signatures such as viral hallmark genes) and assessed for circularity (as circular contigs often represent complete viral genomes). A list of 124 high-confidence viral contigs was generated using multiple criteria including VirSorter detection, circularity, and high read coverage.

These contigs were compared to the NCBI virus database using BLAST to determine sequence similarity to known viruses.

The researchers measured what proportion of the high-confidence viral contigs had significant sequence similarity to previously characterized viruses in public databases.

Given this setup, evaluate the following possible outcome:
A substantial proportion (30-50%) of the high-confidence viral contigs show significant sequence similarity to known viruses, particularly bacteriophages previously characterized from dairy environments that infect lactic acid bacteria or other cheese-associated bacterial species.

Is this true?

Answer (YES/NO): NO